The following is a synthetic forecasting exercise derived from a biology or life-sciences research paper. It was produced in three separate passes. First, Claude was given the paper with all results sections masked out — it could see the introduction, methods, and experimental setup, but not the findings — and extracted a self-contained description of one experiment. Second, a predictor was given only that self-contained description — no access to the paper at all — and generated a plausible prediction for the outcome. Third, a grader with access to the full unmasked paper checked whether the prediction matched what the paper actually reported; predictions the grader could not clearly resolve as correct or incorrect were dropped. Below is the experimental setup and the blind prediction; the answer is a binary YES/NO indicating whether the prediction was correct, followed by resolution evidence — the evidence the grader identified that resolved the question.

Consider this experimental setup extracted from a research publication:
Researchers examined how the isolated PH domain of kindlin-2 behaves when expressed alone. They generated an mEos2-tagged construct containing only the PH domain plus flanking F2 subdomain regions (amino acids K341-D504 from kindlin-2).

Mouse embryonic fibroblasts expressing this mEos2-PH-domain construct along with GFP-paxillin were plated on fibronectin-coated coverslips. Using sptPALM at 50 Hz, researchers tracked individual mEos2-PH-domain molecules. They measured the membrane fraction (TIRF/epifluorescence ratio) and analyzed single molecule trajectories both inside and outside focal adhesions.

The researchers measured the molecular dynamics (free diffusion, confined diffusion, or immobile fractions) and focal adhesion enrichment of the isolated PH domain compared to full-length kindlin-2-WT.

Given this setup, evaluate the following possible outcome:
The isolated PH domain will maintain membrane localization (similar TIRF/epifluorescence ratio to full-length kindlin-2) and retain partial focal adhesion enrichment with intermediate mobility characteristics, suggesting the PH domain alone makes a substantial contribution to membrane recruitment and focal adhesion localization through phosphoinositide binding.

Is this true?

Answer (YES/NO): NO